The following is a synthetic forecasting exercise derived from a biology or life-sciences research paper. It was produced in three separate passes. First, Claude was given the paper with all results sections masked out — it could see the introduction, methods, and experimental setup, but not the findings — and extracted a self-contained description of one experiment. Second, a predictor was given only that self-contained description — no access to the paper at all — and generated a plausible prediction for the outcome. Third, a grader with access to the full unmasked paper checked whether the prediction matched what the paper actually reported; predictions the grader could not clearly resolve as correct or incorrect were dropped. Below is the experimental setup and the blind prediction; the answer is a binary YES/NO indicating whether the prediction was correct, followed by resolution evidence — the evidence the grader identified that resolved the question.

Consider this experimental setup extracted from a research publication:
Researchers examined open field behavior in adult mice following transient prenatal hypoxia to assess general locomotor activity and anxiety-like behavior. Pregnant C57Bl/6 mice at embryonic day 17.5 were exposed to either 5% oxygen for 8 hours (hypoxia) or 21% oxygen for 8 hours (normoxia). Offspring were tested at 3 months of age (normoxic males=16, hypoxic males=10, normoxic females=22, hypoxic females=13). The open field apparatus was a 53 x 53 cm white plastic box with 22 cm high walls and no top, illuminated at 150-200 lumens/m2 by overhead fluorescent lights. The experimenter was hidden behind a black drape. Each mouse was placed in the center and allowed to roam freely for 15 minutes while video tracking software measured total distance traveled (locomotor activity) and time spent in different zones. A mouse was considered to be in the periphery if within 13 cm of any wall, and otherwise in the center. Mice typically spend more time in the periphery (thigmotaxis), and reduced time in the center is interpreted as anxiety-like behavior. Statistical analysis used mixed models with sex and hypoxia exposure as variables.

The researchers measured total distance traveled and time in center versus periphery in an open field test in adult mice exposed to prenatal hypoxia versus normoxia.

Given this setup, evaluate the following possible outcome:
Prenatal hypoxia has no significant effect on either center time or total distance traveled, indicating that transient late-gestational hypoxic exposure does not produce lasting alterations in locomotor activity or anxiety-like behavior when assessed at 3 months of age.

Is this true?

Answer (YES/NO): NO